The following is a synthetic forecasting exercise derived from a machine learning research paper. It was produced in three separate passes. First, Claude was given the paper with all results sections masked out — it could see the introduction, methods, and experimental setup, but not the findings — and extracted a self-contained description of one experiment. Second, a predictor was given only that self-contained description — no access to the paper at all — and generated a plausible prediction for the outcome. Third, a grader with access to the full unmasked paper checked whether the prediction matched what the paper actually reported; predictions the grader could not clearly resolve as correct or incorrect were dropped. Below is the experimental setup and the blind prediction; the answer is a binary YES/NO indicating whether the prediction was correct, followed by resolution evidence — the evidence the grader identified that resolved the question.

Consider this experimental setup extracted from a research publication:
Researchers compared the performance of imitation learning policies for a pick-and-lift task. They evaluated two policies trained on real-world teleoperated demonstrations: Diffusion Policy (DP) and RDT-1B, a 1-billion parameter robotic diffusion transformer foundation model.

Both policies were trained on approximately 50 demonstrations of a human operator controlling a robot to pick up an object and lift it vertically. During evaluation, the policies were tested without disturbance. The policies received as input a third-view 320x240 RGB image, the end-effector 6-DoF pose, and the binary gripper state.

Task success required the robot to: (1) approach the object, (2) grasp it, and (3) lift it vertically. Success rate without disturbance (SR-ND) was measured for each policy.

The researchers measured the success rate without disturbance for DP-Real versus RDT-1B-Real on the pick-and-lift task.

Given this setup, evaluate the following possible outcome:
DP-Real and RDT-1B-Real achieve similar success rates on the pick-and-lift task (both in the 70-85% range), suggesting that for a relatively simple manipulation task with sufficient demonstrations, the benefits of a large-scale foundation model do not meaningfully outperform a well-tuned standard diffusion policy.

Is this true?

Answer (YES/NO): NO